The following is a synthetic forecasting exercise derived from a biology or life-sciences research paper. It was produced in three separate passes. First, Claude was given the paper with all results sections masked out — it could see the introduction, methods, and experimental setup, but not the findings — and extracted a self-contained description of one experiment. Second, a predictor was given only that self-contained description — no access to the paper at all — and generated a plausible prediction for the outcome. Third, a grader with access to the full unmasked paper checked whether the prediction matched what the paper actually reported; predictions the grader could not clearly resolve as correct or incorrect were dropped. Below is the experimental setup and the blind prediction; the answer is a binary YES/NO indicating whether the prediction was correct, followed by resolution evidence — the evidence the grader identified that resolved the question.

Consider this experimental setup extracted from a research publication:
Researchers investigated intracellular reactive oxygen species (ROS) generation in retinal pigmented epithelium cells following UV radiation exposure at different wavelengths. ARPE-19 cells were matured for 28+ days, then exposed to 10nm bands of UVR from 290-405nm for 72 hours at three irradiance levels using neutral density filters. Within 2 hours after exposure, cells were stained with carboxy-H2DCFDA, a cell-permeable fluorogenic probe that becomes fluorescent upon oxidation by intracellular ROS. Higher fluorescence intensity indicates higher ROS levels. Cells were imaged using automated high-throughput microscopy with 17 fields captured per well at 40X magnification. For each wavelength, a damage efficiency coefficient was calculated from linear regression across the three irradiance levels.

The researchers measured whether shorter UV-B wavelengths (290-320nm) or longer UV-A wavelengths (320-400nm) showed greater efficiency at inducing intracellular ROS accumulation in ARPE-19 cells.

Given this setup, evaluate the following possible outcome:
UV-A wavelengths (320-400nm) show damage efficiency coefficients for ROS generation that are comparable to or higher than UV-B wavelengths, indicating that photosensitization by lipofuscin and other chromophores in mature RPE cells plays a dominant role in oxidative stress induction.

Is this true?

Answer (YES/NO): NO